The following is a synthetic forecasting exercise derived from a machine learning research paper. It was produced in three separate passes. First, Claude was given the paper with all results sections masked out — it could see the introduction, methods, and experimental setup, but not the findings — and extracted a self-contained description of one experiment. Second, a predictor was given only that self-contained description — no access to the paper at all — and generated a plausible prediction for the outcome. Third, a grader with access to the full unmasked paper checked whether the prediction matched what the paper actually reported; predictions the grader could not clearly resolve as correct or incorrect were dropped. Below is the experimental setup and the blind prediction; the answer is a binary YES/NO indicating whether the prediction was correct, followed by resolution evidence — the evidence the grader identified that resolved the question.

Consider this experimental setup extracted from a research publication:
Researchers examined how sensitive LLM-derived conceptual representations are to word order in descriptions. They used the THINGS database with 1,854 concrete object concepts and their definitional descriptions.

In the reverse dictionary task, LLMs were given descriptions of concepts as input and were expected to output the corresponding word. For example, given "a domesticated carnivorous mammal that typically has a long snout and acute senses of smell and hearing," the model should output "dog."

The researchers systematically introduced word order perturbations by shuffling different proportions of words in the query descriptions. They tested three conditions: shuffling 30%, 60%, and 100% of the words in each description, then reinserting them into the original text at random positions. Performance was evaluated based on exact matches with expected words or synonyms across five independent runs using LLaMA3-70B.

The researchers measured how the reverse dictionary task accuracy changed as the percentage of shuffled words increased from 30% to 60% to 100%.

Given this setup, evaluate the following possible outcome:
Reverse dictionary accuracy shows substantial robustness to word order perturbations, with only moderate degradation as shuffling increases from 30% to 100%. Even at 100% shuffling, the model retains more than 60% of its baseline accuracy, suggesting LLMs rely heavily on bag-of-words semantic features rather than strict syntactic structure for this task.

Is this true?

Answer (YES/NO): NO